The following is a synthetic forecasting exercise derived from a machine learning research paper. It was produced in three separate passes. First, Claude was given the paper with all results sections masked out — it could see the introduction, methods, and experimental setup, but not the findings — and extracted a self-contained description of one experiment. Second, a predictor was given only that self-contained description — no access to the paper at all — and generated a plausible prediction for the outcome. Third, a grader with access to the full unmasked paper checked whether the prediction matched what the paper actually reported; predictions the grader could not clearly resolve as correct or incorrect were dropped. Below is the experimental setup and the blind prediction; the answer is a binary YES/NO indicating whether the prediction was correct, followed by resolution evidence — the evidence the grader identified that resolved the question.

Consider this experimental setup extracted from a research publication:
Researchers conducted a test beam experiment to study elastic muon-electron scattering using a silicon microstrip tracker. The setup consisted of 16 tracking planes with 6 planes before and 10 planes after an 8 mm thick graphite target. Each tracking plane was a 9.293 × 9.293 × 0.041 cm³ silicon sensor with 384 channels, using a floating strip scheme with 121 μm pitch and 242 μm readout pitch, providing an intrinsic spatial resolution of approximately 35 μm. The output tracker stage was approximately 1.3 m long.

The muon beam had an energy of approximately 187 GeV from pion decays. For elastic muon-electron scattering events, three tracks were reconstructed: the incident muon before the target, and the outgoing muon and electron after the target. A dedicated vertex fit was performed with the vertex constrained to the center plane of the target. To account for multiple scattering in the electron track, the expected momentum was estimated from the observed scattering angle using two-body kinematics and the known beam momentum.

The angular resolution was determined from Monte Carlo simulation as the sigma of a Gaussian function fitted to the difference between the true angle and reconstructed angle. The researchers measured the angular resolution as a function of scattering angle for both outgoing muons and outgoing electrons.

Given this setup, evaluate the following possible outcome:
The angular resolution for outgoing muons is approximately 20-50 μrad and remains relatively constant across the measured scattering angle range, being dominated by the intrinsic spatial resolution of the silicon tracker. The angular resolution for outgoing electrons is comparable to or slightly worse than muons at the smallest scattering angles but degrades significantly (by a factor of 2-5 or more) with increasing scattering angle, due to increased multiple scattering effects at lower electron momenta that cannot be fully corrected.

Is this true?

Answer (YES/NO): NO